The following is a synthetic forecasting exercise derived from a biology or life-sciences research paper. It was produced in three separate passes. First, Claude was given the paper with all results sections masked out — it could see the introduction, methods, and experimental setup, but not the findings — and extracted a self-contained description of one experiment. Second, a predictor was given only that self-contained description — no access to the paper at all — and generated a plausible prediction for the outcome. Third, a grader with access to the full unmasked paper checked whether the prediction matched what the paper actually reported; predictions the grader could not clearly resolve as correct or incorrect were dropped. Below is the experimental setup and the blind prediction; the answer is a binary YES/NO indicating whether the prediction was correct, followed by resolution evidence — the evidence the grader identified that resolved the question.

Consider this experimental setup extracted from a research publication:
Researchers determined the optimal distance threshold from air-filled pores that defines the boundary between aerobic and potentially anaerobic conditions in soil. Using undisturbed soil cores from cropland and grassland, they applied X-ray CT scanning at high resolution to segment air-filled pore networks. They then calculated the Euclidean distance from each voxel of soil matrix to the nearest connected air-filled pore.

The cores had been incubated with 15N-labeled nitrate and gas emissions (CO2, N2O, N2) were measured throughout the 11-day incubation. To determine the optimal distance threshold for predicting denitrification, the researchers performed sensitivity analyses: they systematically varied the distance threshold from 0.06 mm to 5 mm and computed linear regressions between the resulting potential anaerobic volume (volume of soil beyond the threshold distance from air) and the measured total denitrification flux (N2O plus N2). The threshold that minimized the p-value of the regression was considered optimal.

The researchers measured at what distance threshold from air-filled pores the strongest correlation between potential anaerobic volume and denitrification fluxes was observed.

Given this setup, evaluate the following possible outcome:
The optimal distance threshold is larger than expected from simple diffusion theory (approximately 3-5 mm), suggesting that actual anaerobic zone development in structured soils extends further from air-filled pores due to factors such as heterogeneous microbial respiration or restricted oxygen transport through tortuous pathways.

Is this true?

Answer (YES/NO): NO